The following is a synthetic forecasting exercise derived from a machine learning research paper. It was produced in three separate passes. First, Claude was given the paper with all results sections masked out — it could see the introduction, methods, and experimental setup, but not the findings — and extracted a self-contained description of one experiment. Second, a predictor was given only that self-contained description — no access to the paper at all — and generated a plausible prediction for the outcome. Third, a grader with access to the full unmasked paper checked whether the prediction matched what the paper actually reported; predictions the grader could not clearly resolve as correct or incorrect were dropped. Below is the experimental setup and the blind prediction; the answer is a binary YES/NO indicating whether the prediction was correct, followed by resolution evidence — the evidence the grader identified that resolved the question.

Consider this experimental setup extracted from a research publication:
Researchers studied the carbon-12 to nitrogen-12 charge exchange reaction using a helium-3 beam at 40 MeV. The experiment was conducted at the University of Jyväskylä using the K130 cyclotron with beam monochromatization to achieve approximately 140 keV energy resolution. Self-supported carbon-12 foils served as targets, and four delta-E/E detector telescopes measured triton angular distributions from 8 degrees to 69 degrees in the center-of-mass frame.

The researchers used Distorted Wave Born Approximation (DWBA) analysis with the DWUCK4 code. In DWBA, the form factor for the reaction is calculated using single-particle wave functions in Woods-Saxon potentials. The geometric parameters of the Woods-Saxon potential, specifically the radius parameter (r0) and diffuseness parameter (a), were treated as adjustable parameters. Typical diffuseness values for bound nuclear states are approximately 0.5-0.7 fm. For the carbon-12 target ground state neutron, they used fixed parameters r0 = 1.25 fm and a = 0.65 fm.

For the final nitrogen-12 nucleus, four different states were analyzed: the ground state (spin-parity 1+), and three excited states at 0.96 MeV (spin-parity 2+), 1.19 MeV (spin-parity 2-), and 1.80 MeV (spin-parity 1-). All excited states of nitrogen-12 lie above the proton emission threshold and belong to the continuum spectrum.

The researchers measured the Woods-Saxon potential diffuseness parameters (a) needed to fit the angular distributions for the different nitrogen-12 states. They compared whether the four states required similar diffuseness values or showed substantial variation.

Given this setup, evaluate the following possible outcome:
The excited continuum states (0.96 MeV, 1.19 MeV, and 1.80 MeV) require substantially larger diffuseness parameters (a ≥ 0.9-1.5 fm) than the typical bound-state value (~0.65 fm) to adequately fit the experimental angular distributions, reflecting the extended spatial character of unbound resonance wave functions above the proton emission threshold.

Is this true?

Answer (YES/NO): NO